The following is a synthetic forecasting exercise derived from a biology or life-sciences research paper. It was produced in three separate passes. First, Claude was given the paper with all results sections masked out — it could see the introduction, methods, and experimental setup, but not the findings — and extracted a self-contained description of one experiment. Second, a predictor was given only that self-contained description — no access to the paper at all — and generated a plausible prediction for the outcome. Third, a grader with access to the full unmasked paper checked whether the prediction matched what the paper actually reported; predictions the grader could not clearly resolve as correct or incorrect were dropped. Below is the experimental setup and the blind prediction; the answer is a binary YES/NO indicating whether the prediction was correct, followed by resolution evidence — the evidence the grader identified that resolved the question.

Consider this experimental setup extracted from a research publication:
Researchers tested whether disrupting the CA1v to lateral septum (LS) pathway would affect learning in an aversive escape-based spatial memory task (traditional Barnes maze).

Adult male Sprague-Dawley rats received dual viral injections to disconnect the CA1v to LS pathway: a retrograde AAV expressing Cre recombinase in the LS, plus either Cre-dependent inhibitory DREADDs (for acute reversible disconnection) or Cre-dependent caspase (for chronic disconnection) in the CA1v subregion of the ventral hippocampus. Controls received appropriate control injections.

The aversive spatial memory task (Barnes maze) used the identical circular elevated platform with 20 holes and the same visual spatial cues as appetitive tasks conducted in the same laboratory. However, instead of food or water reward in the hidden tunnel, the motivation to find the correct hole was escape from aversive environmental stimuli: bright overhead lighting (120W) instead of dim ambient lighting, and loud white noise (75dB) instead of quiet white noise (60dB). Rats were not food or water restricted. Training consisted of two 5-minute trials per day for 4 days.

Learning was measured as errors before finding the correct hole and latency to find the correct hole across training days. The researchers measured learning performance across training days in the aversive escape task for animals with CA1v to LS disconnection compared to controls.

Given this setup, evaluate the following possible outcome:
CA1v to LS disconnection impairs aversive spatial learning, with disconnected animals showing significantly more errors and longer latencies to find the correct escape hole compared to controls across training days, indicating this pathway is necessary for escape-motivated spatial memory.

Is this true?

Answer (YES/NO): NO